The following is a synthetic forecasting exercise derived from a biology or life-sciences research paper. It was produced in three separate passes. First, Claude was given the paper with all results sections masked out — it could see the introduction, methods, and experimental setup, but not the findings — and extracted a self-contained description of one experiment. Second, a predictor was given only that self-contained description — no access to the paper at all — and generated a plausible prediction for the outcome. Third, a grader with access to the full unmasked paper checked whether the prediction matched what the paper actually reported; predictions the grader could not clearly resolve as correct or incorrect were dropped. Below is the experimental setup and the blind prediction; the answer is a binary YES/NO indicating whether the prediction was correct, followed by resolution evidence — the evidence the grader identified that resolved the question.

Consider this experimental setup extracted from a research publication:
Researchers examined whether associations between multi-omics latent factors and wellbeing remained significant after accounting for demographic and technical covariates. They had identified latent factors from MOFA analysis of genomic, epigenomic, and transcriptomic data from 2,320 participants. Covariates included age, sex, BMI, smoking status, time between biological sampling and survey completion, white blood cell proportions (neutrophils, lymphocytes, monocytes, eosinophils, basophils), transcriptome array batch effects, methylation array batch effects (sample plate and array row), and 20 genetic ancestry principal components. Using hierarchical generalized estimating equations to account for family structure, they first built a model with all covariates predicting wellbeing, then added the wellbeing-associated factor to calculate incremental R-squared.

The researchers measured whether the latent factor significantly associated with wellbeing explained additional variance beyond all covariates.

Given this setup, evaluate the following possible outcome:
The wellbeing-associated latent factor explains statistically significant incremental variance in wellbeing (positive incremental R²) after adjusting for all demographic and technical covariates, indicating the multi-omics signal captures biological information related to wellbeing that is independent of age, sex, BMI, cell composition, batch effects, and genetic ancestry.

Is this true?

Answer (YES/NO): NO